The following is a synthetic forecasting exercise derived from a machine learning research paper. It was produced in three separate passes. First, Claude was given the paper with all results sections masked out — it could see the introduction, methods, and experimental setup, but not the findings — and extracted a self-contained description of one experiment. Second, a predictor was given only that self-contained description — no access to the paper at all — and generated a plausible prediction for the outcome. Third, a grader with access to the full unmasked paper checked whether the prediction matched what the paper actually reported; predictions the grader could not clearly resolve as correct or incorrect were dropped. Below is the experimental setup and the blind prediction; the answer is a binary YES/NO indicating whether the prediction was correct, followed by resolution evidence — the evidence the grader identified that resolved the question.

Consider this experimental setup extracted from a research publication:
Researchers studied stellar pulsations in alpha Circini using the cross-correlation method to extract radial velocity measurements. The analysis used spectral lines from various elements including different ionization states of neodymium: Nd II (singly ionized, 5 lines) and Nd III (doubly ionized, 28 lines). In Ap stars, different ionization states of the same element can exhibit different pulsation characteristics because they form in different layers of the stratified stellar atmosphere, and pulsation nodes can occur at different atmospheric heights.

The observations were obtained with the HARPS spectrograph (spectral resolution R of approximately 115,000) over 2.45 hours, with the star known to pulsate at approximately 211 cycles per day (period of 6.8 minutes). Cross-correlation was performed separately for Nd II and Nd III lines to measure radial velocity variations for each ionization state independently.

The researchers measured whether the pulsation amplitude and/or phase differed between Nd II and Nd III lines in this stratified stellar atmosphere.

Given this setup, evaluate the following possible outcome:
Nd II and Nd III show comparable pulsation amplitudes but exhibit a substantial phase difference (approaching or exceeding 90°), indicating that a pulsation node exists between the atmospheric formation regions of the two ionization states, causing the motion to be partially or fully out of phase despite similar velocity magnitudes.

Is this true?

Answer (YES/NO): NO